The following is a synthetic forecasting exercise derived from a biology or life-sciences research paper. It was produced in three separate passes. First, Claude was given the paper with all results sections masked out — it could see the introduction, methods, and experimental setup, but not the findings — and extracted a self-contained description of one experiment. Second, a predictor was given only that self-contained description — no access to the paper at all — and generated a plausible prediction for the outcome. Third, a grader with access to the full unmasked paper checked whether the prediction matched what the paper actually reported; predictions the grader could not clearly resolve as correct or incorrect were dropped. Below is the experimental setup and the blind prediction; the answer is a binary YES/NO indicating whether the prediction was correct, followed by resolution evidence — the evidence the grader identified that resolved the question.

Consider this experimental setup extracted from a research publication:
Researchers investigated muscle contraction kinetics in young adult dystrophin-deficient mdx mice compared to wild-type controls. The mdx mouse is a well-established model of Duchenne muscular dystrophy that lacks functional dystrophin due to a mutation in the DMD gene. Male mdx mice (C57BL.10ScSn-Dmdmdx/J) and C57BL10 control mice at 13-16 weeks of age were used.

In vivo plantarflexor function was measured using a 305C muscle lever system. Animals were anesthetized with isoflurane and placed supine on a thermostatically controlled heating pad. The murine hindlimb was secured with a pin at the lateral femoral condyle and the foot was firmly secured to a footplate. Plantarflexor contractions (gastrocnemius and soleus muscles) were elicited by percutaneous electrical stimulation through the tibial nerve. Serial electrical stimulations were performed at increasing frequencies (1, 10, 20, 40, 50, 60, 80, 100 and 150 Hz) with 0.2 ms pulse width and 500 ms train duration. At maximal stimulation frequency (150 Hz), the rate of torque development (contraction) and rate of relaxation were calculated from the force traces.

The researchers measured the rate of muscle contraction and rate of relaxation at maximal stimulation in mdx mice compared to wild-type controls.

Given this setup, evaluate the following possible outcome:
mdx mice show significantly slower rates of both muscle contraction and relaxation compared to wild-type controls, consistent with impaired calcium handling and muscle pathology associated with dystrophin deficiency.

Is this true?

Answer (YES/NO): NO